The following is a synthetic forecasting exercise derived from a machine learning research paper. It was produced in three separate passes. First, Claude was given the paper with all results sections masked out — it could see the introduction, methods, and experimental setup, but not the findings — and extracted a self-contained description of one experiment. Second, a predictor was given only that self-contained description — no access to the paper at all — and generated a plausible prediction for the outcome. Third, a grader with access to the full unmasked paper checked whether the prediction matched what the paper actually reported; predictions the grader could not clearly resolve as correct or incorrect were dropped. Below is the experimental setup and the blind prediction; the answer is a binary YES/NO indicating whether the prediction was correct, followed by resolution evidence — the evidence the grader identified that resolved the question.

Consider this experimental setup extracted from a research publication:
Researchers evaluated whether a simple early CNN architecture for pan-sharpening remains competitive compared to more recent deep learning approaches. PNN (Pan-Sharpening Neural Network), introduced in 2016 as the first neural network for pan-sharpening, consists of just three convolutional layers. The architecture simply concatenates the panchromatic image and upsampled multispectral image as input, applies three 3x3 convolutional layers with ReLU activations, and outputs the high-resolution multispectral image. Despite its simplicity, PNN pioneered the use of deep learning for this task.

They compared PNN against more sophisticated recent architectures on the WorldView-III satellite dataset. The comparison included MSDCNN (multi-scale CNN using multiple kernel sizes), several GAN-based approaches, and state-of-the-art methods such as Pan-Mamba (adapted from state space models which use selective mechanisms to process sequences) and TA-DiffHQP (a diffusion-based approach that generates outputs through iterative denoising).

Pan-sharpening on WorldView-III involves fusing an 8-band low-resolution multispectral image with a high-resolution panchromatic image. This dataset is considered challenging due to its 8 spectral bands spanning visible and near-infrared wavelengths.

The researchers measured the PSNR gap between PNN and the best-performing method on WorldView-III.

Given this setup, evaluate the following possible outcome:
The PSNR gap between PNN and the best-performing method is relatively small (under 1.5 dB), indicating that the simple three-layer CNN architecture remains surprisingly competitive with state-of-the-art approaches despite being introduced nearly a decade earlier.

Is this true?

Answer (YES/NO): YES